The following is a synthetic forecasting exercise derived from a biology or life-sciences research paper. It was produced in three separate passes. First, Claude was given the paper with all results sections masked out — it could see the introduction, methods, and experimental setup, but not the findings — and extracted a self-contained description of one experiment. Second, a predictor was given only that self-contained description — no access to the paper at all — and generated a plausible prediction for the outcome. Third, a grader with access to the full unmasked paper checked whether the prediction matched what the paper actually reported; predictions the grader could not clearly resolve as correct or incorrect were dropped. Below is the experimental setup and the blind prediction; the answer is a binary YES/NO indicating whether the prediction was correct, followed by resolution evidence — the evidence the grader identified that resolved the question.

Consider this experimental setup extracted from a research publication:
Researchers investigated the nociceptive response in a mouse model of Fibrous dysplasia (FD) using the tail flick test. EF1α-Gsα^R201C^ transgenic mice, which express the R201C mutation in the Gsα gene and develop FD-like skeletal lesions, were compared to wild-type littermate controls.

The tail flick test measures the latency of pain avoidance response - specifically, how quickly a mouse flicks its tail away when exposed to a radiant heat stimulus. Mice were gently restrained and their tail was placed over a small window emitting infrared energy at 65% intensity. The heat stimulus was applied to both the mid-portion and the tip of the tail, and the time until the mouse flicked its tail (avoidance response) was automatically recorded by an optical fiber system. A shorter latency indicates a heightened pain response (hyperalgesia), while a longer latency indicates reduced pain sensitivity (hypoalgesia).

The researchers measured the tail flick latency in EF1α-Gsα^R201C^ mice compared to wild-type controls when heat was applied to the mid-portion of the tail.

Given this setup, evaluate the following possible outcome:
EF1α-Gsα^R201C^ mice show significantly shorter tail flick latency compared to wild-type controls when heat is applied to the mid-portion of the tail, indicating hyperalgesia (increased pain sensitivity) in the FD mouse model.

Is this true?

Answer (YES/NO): NO